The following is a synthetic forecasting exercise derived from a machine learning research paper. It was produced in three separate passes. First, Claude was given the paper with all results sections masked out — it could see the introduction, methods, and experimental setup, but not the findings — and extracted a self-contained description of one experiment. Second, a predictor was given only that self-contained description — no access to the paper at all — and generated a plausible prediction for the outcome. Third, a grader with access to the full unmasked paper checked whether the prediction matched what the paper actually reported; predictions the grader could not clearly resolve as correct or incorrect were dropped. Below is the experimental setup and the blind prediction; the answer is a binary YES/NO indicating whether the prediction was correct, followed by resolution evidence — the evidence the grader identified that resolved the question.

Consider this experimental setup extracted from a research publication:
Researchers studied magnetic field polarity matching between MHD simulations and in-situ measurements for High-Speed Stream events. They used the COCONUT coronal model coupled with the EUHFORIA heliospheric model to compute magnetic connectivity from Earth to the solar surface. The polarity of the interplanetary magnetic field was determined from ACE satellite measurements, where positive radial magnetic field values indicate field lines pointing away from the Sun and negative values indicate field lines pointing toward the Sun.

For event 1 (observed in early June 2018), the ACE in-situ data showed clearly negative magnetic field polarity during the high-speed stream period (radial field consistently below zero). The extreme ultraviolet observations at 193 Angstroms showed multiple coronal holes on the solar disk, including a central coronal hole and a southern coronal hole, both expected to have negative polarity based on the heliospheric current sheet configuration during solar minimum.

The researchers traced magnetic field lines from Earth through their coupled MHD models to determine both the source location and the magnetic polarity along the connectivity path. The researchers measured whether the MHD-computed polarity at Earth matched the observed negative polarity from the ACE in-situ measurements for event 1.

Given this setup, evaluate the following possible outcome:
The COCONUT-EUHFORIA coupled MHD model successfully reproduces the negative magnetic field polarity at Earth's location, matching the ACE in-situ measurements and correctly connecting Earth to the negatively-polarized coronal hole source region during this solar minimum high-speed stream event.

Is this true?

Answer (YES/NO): NO